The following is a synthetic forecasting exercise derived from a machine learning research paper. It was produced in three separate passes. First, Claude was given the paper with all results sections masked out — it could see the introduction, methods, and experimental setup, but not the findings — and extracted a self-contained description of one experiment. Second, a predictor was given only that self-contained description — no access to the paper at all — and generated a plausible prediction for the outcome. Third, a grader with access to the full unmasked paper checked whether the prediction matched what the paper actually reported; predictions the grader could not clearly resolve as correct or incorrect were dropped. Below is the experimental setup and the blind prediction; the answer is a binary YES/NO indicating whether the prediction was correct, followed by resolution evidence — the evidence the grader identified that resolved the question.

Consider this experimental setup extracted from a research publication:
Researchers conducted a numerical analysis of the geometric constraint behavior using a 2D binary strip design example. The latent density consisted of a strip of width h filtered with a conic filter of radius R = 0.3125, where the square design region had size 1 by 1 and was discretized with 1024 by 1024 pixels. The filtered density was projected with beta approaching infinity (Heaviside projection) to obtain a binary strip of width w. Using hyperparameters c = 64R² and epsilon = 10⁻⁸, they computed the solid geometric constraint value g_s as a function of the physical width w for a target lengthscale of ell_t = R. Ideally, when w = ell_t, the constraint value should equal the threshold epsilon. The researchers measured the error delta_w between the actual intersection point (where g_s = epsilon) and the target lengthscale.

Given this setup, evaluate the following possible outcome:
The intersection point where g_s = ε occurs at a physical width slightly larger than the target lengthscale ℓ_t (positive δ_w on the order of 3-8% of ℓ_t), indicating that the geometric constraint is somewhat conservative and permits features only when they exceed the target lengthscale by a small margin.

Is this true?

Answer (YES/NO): NO